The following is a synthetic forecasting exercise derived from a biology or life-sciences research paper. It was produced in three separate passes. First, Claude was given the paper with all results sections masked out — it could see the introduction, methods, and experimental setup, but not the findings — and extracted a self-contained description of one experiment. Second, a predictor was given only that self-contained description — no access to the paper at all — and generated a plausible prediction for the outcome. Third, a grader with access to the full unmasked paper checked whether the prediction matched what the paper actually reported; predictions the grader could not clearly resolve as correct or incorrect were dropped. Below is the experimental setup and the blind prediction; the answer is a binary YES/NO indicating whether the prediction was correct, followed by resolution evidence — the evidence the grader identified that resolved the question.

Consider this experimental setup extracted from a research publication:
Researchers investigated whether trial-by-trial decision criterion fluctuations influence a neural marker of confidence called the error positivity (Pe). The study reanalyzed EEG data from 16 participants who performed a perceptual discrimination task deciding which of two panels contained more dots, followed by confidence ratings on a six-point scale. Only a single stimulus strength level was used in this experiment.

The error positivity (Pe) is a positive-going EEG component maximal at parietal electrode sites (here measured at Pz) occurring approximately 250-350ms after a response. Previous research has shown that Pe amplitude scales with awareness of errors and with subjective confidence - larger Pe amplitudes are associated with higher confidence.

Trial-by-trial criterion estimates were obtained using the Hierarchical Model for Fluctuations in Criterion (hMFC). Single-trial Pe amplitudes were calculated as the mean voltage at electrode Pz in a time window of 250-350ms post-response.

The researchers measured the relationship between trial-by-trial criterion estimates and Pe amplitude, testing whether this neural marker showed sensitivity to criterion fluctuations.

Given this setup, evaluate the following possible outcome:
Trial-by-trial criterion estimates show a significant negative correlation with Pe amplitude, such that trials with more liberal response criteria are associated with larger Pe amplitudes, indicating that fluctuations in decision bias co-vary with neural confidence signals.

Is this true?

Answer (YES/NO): NO